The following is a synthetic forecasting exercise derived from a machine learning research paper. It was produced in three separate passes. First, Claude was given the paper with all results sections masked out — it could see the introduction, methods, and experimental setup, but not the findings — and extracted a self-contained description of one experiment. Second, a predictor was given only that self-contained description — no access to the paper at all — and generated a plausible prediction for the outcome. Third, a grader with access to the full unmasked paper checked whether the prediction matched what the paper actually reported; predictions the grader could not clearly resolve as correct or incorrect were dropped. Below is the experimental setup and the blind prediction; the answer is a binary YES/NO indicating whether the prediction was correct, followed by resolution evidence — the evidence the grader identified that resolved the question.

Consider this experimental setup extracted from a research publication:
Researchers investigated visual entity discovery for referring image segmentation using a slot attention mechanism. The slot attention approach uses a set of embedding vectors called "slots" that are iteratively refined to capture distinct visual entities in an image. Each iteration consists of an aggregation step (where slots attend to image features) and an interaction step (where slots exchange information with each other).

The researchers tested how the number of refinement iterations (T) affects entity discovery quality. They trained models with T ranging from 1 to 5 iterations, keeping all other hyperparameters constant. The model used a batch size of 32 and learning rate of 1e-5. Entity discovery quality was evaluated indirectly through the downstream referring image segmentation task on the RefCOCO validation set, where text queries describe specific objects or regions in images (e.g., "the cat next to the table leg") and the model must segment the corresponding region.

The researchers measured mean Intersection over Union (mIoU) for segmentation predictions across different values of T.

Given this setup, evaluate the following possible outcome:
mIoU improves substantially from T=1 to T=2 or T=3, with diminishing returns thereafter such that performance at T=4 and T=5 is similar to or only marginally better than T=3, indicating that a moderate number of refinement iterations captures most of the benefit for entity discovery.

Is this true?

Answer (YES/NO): YES